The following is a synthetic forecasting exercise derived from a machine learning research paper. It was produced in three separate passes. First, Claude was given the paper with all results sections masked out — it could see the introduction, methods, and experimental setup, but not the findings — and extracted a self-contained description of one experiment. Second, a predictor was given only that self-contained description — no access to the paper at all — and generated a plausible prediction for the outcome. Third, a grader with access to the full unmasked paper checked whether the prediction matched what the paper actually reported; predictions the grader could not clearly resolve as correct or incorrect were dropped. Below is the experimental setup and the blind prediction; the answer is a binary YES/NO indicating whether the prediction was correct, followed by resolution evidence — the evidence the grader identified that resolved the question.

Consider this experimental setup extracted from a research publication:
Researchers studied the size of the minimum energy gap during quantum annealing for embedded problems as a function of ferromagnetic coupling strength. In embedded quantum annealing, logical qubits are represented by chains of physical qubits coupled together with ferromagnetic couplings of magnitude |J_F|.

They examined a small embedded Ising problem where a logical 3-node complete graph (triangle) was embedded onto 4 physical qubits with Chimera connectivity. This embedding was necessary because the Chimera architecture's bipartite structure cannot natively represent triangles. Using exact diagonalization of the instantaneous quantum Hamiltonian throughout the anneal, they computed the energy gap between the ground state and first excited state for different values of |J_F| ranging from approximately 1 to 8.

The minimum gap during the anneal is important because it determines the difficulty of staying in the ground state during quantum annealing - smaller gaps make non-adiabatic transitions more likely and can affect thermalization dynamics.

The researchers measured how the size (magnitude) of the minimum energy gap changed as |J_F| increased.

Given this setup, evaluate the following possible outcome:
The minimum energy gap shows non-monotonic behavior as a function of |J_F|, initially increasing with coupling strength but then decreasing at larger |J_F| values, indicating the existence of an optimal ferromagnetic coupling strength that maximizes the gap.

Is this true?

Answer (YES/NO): NO